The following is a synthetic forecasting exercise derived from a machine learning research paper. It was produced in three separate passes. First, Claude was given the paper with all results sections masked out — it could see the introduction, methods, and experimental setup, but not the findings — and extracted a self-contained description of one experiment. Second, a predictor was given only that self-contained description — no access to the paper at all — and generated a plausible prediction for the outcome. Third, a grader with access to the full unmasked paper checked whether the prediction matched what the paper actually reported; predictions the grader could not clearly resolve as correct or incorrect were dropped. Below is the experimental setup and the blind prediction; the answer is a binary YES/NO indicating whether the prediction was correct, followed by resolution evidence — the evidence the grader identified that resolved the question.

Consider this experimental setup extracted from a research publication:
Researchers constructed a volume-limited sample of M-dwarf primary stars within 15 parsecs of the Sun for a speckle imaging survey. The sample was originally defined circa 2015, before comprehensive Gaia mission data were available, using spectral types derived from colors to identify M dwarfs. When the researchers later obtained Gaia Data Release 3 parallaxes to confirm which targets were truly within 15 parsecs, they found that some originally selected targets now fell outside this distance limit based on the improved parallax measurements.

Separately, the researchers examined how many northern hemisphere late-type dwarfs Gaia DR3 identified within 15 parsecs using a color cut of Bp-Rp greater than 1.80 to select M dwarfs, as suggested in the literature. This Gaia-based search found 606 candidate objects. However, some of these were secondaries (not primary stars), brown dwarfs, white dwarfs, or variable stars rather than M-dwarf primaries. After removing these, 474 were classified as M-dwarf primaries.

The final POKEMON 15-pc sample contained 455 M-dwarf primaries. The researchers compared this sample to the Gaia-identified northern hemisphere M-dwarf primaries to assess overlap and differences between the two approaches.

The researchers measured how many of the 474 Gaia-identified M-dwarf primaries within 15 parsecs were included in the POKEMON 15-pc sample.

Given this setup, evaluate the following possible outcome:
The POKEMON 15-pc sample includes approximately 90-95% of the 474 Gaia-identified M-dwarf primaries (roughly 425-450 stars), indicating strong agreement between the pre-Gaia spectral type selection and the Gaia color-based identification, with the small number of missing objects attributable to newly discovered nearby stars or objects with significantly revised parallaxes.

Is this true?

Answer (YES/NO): NO